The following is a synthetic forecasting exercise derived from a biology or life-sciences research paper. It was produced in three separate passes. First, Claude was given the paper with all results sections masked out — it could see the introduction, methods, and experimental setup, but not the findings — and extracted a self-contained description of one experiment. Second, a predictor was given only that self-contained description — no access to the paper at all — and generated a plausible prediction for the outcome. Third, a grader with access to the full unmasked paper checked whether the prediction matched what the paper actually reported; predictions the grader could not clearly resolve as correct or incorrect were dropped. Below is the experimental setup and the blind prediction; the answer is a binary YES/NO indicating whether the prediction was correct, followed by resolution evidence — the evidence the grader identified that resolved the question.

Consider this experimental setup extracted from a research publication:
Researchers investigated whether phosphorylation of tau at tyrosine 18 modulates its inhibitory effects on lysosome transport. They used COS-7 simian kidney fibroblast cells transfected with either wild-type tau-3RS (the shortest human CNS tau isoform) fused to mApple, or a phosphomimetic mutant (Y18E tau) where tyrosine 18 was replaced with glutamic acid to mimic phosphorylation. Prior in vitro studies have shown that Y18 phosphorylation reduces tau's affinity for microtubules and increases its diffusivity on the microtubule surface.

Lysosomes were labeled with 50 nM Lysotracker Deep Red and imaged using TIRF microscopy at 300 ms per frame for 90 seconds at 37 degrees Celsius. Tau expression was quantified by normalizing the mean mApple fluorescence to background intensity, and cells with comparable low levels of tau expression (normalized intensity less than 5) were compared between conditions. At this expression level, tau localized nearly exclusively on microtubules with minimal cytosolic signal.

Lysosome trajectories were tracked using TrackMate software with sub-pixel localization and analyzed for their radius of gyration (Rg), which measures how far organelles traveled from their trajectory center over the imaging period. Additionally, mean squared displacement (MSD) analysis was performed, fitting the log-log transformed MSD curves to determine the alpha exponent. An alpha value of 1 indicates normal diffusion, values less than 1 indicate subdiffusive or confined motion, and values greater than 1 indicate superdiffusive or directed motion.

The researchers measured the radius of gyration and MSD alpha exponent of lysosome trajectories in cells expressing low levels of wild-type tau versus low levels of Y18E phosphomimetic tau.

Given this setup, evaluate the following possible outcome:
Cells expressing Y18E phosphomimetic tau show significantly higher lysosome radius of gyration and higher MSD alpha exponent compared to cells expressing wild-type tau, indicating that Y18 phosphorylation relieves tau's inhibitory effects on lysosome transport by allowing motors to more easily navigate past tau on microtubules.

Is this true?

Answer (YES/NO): YES